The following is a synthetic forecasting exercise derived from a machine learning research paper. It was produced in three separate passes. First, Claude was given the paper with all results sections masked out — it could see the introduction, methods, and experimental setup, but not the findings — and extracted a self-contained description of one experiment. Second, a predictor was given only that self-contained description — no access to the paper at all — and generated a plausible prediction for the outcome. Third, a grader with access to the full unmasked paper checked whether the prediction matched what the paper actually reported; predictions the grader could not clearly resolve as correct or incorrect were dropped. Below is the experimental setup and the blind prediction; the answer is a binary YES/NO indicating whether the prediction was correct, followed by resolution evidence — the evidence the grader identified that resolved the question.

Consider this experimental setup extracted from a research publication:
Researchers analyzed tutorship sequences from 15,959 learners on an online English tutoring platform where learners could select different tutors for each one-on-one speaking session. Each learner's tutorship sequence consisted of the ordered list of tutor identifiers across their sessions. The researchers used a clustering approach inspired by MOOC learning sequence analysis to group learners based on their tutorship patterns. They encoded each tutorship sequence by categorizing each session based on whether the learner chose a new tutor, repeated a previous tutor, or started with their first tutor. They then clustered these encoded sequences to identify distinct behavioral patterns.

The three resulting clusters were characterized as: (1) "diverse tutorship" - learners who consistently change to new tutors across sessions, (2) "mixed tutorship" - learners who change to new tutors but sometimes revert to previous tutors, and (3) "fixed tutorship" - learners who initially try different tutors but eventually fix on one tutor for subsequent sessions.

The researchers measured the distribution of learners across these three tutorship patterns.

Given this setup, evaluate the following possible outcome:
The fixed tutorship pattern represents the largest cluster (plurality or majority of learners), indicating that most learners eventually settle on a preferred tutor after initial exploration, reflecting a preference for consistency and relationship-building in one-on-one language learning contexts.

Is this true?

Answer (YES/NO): NO